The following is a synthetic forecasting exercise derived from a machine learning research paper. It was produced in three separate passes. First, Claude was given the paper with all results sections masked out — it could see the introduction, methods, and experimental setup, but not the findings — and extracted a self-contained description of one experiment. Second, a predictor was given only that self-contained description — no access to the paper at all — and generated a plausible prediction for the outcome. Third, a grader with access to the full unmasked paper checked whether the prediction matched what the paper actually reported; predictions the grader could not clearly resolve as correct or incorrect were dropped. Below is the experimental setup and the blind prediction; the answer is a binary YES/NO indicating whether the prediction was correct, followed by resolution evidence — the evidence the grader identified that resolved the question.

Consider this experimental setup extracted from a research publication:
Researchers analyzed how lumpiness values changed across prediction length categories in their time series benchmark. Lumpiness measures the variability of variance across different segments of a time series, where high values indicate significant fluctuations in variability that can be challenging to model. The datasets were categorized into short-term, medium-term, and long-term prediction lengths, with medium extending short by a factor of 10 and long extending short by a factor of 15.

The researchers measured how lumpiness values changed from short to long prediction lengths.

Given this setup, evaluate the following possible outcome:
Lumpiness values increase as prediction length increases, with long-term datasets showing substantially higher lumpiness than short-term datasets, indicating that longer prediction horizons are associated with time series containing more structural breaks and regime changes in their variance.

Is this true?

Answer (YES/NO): YES